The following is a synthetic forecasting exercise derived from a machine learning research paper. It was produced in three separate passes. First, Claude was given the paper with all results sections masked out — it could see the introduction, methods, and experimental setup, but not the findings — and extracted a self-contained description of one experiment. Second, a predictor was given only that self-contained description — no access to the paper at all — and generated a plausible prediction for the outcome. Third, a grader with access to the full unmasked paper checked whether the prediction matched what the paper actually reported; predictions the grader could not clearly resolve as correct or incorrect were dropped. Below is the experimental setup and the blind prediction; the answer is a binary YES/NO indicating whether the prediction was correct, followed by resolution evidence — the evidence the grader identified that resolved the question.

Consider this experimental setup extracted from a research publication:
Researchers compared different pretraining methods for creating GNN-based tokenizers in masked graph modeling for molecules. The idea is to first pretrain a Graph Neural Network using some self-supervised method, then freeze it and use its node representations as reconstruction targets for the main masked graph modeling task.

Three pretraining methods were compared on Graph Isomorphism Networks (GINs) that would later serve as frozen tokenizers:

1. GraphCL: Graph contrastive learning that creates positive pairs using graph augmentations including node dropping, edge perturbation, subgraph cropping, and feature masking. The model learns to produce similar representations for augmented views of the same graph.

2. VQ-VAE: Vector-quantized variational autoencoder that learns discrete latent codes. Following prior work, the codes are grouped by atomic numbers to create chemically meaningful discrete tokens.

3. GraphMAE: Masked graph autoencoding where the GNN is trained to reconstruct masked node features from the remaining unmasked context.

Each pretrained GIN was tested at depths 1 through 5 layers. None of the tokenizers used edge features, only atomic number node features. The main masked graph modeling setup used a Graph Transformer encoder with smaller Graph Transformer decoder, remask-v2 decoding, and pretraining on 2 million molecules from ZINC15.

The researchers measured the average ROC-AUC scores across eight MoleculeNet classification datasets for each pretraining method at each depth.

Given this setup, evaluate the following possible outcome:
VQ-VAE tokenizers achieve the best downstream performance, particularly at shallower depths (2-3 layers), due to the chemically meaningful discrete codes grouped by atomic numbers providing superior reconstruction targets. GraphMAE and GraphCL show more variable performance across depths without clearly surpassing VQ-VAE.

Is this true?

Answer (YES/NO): NO